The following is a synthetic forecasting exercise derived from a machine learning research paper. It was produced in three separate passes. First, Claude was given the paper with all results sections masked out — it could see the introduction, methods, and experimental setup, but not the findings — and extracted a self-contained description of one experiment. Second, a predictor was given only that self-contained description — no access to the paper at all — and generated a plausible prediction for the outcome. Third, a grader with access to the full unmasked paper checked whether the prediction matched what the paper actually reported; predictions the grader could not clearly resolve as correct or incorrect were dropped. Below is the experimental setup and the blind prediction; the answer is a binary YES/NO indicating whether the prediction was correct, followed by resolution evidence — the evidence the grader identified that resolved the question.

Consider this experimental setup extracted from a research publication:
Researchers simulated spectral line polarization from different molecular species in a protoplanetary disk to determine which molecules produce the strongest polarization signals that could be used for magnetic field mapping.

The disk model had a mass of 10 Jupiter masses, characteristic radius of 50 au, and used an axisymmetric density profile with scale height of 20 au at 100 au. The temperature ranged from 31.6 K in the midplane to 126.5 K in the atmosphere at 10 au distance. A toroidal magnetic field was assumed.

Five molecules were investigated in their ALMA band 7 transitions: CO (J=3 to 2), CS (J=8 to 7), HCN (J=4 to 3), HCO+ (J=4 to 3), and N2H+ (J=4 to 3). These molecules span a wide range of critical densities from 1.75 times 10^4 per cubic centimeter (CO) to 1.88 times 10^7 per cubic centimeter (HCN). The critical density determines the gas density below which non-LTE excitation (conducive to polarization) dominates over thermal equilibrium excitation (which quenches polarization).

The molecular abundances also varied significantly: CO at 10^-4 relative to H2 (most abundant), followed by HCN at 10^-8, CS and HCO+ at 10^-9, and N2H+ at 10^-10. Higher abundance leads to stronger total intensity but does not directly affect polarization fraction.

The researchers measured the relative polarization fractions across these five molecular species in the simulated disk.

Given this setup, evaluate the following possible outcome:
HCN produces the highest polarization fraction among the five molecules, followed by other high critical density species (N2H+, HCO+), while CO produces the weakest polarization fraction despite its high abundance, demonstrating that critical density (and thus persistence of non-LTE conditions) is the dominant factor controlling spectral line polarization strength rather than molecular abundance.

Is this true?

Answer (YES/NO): YES